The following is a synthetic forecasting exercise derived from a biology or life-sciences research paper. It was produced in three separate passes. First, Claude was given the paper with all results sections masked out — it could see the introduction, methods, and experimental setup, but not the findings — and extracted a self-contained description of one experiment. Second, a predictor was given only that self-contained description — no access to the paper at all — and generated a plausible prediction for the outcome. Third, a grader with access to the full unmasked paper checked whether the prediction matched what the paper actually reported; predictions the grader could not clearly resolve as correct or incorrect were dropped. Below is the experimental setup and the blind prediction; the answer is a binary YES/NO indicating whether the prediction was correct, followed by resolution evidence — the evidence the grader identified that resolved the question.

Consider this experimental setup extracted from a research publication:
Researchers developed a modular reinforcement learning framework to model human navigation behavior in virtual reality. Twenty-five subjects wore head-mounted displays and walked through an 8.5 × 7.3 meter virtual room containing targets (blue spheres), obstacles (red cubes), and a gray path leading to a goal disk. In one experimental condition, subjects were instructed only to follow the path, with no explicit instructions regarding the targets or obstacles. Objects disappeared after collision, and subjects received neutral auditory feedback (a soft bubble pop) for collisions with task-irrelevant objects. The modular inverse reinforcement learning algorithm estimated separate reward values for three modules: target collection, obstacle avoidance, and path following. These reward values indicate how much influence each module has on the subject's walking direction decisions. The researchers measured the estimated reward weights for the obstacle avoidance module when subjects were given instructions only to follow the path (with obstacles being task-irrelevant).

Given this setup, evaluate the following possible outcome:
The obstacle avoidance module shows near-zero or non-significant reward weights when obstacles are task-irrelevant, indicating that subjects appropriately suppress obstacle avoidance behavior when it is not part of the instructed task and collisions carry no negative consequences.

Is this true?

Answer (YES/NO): NO